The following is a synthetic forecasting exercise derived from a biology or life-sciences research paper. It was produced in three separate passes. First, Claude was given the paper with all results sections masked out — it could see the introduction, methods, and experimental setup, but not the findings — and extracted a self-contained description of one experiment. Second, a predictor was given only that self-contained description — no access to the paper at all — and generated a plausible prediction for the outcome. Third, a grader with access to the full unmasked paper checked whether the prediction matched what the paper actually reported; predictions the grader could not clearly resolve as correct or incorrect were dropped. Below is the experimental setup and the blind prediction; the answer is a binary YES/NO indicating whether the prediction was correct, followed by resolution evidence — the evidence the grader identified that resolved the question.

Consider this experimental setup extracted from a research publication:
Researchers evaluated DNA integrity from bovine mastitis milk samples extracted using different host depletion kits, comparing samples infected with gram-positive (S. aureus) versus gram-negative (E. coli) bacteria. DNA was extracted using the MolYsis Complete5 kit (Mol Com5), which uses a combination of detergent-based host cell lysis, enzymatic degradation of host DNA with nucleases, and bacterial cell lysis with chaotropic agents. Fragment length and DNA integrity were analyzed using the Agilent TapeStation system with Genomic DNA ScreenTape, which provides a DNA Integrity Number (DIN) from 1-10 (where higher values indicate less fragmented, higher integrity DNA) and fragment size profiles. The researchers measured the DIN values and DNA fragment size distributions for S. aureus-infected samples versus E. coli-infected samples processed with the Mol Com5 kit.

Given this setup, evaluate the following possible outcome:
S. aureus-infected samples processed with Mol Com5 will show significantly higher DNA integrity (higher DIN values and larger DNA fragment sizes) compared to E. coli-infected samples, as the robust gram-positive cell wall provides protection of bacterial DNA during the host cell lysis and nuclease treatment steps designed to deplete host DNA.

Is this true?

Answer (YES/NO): NO